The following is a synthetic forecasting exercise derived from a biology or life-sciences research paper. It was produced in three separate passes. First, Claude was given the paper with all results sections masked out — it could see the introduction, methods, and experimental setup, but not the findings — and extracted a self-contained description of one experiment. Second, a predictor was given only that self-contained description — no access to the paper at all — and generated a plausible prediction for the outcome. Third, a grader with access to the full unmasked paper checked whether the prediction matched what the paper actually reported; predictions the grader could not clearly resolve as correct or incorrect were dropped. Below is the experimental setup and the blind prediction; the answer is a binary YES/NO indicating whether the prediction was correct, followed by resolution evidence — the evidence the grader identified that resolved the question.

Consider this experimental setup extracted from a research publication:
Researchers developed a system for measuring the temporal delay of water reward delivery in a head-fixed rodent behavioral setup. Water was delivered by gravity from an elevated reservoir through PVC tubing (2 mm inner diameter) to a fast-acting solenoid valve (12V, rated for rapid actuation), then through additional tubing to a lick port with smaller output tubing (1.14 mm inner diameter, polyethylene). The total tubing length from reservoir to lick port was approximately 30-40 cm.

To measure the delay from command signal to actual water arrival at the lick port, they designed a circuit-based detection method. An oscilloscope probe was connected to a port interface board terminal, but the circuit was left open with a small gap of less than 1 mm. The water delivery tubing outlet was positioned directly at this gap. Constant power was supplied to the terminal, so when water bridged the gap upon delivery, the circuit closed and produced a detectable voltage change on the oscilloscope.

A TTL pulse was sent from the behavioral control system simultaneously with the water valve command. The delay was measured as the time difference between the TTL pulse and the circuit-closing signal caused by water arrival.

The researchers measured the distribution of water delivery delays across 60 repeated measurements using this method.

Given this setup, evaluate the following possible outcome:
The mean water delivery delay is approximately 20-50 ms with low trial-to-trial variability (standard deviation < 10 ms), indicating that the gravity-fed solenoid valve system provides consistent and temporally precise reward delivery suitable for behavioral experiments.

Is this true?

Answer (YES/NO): NO